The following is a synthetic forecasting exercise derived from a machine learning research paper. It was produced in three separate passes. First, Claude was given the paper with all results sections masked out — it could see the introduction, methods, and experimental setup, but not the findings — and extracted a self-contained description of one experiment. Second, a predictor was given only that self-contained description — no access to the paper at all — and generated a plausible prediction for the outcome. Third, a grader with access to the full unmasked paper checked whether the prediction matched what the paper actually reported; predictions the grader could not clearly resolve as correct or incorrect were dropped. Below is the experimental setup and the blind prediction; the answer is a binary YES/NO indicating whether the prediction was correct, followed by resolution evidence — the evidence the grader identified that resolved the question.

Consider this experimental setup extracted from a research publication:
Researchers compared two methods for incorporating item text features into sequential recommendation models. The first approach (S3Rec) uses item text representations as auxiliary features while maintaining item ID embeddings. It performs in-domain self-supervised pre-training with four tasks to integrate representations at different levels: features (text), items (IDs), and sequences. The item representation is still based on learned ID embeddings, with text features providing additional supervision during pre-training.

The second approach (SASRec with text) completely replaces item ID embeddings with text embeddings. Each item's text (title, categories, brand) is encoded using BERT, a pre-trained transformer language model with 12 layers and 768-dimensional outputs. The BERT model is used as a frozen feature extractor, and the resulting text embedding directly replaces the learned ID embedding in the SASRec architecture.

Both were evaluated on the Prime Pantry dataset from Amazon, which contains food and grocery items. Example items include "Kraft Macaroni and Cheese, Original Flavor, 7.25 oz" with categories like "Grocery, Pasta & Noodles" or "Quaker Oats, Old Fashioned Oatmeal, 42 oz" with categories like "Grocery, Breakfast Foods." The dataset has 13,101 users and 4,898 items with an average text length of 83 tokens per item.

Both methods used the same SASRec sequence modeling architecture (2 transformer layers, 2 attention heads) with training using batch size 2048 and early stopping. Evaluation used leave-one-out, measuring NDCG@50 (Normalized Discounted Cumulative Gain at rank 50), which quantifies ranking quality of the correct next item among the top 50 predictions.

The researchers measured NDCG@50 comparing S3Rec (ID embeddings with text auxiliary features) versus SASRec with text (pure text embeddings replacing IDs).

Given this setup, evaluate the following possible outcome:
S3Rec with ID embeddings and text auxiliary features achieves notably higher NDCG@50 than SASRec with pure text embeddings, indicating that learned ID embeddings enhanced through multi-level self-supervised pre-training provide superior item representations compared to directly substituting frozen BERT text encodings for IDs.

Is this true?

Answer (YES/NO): NO